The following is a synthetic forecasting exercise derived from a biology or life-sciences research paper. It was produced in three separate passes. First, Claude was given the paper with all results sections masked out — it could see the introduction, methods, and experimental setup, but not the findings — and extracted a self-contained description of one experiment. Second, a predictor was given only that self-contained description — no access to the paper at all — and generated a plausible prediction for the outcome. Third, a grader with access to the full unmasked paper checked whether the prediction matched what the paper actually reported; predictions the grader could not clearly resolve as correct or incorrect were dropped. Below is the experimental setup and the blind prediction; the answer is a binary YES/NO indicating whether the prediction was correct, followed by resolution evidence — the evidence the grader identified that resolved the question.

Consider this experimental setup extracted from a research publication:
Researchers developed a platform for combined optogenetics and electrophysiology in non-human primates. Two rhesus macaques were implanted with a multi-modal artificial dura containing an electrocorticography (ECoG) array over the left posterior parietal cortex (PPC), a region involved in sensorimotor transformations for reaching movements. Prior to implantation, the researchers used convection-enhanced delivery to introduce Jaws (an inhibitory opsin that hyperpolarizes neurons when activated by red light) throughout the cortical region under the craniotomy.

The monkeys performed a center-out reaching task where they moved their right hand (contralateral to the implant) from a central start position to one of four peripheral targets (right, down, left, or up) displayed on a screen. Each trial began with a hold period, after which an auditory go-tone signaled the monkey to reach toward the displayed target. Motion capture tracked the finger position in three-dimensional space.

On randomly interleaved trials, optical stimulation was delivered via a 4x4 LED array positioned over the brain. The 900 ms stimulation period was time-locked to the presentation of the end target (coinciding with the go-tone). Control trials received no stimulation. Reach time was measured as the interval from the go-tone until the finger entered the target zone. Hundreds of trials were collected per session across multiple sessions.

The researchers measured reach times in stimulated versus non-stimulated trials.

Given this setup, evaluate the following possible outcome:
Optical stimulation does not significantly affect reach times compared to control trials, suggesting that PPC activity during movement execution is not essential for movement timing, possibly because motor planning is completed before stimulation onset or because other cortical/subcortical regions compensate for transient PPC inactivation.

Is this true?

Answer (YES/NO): NO